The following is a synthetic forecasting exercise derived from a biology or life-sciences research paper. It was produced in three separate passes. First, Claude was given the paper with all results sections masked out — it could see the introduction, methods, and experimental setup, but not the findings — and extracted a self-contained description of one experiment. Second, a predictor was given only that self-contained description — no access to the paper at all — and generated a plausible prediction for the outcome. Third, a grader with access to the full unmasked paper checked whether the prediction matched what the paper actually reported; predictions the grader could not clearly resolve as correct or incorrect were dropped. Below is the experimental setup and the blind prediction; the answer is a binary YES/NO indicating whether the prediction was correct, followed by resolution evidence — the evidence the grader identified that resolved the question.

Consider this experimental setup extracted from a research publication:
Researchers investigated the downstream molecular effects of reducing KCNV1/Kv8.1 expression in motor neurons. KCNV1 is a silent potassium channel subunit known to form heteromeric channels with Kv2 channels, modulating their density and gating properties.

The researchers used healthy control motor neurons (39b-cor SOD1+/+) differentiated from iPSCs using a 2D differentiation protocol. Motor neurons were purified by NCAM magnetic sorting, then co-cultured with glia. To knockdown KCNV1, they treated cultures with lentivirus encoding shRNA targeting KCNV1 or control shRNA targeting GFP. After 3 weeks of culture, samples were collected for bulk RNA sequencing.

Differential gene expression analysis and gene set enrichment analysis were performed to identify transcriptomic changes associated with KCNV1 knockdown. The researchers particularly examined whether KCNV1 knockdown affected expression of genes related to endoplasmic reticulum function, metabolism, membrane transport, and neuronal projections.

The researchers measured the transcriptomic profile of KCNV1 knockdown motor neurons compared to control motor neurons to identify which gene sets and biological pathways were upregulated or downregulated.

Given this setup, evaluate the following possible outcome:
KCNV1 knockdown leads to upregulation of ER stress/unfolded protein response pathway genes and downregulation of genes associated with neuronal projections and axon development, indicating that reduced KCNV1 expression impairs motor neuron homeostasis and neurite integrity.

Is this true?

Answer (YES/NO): NO